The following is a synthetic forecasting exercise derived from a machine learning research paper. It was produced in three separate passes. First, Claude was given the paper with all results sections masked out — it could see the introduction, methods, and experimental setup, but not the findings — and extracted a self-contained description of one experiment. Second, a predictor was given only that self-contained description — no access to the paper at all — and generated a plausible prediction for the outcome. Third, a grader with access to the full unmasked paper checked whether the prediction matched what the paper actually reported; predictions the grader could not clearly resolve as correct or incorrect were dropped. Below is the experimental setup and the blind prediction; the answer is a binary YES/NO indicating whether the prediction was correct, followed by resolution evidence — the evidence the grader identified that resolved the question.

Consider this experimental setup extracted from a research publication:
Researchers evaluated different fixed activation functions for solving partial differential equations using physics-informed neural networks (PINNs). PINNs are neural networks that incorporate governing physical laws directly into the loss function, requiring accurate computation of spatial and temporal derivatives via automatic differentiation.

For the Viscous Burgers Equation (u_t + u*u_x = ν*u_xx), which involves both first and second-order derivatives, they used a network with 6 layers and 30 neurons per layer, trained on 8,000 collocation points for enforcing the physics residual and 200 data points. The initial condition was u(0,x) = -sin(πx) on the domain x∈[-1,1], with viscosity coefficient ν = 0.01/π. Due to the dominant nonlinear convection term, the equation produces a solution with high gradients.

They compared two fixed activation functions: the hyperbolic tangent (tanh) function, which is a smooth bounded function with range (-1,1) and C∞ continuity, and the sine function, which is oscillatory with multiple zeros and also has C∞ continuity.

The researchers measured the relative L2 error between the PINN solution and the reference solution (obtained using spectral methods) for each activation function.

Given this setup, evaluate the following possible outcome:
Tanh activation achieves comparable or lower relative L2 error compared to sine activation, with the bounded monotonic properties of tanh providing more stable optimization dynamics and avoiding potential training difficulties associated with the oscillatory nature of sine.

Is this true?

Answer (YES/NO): YES